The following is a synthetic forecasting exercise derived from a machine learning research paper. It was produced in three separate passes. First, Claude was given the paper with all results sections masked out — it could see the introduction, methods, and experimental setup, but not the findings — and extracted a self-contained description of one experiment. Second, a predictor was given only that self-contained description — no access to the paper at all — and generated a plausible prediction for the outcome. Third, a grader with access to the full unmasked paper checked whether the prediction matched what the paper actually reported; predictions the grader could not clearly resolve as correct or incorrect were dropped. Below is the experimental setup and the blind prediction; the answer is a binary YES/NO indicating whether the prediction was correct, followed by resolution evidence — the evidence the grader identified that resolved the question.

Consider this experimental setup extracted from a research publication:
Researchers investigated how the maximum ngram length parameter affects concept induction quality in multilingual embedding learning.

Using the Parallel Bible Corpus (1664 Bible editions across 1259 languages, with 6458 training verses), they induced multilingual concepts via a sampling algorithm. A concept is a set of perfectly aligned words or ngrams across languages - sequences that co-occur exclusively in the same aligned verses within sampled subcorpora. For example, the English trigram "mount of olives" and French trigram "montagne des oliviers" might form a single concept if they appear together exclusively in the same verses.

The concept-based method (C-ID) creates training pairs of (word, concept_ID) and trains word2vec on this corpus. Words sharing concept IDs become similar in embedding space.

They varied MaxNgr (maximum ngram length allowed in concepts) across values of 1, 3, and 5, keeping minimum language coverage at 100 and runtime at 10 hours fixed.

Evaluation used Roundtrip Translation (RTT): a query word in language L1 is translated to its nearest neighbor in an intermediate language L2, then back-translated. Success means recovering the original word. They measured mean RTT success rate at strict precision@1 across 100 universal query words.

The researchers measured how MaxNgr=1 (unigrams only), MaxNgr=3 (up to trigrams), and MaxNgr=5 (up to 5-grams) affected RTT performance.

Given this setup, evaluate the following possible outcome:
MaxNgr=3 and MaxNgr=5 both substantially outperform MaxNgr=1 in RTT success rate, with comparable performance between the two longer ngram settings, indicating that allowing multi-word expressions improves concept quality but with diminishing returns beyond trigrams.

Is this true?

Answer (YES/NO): YES